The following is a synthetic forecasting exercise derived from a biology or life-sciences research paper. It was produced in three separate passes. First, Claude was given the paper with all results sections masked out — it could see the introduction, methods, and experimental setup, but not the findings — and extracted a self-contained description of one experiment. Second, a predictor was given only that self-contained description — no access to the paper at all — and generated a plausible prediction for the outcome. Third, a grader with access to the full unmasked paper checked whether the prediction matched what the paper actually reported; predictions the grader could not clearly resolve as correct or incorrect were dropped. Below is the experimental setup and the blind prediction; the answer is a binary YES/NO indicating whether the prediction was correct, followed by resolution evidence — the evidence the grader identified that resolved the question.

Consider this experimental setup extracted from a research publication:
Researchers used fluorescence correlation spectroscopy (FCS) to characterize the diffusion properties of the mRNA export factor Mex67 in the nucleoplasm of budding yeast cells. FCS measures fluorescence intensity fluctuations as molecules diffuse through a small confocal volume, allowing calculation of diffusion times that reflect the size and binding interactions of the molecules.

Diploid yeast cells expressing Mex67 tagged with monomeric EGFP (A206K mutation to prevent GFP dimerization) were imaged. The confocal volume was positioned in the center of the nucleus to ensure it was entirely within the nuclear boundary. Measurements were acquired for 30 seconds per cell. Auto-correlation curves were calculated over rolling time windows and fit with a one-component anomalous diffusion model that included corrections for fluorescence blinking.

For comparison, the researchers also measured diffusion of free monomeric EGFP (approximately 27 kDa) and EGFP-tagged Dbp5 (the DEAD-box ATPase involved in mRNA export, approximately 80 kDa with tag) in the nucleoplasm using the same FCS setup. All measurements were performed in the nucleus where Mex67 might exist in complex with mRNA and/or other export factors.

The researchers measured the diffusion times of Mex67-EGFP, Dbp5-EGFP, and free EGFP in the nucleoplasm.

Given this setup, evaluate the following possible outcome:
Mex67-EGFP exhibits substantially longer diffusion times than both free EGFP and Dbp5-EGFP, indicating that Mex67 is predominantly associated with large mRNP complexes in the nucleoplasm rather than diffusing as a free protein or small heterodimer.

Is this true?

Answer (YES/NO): NO